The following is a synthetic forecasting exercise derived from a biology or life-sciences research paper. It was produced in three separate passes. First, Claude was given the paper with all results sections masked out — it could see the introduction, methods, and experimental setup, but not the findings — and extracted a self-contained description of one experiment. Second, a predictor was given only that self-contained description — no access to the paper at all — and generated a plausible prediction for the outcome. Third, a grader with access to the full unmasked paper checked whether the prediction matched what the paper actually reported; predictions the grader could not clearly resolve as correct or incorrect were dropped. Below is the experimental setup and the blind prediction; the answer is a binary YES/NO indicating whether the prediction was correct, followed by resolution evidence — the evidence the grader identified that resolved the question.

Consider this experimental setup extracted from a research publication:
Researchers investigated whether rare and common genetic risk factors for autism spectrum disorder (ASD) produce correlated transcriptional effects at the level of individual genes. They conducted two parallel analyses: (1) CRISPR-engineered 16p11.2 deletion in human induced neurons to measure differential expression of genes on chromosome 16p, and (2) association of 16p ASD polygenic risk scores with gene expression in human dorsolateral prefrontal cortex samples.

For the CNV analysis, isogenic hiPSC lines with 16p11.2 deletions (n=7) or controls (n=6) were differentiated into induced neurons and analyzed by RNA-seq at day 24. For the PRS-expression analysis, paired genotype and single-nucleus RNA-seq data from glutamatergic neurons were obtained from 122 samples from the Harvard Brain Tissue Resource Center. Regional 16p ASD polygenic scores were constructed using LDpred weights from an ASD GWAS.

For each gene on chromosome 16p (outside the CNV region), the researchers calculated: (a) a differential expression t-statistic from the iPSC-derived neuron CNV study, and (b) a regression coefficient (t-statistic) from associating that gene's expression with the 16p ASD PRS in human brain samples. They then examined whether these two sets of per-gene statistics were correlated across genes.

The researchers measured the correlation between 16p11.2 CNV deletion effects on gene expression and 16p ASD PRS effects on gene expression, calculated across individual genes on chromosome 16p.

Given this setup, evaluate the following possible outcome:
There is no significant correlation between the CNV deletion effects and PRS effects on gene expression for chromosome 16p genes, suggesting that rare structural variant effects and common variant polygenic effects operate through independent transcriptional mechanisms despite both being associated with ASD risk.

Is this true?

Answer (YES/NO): NO